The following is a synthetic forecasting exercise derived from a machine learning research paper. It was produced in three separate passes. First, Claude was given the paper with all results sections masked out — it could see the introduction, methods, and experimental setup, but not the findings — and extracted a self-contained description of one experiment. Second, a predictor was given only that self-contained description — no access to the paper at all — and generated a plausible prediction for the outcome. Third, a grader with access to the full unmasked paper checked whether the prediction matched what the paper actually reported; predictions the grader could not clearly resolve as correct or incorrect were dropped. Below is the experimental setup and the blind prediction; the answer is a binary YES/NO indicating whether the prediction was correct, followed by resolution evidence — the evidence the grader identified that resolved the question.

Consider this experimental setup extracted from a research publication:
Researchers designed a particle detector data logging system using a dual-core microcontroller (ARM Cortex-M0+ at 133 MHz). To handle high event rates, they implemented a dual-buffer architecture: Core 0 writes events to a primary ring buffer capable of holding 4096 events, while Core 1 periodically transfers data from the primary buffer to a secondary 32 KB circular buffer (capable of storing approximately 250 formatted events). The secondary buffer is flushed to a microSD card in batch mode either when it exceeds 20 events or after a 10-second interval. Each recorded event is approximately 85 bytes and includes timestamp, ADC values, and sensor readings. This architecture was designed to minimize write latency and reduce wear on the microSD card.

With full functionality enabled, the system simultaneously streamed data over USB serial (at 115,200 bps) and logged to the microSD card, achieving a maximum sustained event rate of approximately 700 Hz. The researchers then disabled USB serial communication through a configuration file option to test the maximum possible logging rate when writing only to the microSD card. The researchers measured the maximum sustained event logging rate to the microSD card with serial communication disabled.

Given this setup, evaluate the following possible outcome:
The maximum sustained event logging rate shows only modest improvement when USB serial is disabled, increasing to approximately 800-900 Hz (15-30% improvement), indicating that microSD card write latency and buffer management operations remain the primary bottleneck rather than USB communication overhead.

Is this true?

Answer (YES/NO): NO